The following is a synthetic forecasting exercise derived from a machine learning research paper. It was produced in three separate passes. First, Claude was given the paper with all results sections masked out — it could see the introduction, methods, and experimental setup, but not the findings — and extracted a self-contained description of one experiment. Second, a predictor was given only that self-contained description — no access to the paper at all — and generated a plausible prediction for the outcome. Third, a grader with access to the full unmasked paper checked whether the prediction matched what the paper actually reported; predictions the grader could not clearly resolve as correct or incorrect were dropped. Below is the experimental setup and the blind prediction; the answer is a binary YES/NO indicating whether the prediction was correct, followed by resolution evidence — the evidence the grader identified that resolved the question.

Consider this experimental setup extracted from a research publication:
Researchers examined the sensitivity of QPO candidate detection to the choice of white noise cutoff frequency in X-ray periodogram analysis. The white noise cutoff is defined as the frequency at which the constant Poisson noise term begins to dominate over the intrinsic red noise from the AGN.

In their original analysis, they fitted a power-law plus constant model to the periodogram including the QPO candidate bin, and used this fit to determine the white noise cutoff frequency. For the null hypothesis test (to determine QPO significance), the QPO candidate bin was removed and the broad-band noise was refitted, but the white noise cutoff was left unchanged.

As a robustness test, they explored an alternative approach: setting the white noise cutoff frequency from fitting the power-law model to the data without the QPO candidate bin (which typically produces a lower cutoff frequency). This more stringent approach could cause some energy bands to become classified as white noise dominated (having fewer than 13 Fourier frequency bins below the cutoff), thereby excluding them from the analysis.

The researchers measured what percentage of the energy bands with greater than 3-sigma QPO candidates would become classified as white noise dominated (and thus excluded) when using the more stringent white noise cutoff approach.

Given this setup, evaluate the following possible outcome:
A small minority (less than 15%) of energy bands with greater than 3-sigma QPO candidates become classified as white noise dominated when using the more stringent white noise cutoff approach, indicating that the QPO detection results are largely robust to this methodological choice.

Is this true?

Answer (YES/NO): NO